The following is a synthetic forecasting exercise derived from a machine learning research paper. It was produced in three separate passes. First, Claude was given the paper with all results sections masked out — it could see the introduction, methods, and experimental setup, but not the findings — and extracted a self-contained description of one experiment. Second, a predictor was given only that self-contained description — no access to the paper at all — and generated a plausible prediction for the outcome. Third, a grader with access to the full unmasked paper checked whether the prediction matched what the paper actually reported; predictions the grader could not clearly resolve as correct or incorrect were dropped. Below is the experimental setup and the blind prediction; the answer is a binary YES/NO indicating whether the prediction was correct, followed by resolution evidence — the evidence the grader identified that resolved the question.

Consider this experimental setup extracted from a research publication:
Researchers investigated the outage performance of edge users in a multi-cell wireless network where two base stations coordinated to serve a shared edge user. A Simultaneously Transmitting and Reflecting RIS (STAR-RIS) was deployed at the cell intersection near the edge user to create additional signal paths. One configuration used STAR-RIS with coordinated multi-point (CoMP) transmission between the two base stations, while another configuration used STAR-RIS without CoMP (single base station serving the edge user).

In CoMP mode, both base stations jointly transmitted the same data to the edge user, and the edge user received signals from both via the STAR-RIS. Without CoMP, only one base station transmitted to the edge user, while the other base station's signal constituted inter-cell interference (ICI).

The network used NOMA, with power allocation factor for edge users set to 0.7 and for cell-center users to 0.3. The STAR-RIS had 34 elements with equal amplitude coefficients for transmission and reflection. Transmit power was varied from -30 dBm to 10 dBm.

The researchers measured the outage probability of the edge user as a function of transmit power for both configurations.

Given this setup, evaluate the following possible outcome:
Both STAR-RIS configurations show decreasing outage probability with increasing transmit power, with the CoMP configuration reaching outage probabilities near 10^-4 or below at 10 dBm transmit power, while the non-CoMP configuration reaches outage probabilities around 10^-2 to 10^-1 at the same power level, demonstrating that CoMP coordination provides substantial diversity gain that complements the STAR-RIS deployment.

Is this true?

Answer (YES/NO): NO